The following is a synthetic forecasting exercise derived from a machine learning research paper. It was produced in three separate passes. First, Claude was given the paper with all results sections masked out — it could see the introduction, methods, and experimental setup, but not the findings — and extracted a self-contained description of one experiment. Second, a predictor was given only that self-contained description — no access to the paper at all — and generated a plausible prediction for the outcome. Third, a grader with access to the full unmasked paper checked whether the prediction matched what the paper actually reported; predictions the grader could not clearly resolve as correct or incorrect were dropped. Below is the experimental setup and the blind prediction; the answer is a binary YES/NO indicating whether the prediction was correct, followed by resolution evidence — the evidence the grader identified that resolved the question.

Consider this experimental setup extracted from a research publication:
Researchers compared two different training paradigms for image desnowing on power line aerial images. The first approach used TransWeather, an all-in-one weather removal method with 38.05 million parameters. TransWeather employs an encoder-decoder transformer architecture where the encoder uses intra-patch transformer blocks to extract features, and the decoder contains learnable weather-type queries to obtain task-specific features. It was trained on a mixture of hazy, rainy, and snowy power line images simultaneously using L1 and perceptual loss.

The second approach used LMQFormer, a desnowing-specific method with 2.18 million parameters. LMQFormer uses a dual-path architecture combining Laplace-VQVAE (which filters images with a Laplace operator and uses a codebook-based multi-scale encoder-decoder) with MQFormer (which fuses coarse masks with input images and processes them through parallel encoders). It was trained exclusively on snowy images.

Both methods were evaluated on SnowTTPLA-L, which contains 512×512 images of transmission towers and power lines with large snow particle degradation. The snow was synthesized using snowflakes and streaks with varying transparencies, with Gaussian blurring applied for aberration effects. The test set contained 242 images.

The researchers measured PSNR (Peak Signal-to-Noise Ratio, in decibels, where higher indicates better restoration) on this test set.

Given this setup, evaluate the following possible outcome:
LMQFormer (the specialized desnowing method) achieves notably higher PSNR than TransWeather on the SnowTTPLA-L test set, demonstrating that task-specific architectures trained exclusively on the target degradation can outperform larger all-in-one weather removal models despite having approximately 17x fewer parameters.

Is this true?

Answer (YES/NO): YES